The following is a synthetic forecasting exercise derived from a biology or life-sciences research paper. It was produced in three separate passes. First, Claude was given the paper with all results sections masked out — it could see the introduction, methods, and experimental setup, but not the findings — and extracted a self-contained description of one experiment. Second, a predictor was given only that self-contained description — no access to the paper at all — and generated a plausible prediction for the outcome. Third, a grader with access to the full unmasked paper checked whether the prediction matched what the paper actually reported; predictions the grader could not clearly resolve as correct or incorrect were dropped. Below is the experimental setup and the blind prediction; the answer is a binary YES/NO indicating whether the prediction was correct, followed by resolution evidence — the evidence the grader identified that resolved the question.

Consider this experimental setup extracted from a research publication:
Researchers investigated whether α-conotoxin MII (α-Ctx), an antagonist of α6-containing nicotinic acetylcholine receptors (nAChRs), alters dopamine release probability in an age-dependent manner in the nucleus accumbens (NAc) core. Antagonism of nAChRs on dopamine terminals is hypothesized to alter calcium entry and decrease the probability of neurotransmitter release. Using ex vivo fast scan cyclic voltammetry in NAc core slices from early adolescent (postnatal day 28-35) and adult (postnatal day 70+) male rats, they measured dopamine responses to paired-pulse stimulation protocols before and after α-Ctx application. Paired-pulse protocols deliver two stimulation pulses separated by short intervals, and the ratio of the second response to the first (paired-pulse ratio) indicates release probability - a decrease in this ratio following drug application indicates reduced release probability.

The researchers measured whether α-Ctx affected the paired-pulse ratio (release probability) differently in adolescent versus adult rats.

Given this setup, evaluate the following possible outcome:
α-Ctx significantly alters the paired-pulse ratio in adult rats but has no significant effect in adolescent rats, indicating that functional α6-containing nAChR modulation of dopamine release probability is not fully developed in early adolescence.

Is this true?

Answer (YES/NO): NO